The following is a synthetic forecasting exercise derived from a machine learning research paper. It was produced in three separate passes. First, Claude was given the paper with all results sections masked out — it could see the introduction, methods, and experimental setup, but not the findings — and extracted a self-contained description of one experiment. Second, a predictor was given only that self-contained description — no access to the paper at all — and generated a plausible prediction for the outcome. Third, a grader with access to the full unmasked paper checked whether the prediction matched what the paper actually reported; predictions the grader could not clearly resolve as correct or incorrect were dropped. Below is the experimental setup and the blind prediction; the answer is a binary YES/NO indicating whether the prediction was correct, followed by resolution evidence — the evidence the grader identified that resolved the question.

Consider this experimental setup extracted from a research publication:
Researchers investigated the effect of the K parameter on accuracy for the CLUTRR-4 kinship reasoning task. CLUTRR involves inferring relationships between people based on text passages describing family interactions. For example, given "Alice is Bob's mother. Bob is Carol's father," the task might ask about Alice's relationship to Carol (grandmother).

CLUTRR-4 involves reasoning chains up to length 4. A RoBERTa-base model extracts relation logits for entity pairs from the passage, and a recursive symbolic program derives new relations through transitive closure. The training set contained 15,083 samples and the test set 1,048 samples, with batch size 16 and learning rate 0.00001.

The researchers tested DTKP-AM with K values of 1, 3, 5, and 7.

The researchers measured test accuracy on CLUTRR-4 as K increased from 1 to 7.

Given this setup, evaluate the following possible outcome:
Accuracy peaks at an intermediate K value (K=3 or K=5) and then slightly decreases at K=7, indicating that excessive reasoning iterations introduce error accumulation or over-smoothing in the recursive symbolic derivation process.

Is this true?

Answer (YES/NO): NO